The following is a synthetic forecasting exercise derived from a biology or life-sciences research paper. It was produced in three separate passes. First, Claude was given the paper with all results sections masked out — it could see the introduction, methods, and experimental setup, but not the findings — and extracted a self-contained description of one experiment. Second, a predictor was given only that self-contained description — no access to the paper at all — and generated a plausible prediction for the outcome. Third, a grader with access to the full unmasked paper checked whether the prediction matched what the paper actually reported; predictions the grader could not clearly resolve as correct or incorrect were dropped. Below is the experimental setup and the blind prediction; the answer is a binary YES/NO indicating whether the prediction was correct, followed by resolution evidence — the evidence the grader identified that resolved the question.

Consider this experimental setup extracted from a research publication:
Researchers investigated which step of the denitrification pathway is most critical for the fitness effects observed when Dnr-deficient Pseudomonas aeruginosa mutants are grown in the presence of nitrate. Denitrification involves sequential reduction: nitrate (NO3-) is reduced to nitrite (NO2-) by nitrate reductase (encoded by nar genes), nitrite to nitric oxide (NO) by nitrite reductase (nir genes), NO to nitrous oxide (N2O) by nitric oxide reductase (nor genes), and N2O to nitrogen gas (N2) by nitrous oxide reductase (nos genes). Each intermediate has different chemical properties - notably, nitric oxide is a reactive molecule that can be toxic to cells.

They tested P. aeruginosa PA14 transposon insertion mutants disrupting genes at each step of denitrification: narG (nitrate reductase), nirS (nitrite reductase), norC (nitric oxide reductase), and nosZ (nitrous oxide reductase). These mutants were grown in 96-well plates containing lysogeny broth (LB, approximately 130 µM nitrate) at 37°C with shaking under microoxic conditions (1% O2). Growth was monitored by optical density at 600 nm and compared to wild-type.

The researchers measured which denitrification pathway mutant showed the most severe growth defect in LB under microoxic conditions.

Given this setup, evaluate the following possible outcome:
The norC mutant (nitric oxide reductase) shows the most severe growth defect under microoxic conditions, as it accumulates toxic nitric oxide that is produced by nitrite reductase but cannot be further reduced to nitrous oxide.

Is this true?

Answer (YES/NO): YES